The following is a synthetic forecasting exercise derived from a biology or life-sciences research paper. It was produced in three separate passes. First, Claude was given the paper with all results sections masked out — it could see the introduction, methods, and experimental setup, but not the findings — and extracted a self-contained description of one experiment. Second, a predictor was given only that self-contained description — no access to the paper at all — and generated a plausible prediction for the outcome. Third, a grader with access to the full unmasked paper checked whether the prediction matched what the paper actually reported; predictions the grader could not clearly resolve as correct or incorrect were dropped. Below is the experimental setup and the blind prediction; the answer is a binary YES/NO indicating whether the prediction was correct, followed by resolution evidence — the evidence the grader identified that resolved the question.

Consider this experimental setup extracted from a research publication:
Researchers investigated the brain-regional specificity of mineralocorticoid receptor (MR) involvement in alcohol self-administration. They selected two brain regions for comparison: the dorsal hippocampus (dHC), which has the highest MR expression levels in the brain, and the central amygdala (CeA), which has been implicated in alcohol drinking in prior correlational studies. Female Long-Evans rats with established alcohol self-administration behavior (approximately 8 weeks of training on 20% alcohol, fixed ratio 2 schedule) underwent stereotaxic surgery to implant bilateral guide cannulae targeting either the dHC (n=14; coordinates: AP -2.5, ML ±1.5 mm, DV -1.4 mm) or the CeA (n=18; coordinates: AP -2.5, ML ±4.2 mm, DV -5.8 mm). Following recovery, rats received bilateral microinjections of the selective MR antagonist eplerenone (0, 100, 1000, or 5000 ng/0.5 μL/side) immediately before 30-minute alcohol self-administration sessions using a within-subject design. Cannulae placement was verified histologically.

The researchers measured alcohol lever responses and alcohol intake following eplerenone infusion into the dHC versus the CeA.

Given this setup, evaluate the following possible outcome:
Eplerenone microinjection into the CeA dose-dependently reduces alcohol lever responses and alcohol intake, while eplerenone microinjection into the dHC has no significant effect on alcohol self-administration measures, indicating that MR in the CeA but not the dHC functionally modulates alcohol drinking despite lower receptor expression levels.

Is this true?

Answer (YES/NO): YES